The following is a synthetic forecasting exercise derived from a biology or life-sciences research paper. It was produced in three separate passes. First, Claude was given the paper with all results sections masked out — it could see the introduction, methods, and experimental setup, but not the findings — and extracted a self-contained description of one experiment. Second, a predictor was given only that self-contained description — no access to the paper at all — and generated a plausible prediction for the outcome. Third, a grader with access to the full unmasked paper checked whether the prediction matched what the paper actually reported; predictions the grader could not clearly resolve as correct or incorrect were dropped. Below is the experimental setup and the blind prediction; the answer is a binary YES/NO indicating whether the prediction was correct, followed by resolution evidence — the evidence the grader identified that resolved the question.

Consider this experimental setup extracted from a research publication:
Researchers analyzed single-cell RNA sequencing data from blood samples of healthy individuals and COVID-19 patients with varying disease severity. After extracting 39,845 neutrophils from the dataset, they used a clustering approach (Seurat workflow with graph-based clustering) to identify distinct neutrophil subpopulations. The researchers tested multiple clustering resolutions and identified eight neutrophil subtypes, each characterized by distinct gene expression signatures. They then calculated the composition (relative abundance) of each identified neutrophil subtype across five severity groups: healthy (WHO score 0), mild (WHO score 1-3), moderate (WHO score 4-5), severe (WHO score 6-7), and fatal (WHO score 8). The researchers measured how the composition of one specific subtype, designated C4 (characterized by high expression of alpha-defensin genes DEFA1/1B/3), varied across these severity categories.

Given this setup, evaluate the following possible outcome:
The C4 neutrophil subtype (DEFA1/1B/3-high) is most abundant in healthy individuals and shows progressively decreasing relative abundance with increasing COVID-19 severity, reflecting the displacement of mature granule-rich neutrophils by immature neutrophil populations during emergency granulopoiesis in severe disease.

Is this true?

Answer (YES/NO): NO